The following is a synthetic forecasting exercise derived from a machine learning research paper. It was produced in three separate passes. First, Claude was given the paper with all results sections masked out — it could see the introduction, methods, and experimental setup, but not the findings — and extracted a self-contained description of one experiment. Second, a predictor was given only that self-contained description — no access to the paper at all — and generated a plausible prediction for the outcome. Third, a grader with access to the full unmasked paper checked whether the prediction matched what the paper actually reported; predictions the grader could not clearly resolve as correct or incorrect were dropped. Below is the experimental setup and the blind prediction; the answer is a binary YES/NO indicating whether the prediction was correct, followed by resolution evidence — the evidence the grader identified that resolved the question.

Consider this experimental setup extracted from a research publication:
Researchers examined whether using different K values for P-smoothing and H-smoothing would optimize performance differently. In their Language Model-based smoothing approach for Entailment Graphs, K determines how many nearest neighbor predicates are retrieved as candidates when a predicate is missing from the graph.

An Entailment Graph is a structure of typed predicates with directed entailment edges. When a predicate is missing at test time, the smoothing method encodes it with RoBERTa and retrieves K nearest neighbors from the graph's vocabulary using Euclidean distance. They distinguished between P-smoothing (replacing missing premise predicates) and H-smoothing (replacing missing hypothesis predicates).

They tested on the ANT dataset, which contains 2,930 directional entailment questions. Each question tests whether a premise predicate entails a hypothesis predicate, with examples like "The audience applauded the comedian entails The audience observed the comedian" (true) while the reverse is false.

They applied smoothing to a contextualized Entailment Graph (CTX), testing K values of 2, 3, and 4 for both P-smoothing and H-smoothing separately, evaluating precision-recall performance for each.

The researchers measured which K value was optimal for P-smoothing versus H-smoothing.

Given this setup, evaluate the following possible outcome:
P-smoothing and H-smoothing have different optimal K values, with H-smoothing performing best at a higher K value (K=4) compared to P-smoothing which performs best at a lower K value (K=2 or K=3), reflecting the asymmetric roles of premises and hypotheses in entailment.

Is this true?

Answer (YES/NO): NO